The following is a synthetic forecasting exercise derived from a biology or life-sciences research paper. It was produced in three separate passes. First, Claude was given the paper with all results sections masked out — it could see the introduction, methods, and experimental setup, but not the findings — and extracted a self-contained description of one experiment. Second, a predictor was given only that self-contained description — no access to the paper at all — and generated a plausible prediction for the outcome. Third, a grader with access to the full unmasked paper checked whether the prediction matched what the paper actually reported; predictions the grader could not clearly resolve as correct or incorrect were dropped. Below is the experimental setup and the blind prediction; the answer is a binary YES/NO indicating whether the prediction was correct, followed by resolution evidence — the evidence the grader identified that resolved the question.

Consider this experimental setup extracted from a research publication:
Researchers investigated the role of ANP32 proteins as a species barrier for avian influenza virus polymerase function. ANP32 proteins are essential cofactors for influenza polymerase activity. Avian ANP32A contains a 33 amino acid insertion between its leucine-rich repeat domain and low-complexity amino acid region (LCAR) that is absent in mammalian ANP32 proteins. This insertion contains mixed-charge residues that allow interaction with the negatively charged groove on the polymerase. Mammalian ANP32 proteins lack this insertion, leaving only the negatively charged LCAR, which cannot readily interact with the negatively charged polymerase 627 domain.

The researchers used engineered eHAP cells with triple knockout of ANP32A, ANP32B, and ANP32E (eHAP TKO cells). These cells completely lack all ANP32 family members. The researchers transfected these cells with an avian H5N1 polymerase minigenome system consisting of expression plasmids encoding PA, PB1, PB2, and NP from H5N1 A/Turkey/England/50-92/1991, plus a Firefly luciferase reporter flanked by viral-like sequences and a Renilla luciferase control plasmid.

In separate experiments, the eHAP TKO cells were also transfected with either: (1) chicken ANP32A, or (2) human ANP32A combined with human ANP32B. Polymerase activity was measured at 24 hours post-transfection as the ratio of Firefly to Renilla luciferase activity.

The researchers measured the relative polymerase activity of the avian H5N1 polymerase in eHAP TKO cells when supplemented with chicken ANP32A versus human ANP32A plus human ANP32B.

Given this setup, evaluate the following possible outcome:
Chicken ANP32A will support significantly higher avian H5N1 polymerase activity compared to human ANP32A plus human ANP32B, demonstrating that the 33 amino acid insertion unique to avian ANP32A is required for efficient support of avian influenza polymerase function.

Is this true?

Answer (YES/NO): YES